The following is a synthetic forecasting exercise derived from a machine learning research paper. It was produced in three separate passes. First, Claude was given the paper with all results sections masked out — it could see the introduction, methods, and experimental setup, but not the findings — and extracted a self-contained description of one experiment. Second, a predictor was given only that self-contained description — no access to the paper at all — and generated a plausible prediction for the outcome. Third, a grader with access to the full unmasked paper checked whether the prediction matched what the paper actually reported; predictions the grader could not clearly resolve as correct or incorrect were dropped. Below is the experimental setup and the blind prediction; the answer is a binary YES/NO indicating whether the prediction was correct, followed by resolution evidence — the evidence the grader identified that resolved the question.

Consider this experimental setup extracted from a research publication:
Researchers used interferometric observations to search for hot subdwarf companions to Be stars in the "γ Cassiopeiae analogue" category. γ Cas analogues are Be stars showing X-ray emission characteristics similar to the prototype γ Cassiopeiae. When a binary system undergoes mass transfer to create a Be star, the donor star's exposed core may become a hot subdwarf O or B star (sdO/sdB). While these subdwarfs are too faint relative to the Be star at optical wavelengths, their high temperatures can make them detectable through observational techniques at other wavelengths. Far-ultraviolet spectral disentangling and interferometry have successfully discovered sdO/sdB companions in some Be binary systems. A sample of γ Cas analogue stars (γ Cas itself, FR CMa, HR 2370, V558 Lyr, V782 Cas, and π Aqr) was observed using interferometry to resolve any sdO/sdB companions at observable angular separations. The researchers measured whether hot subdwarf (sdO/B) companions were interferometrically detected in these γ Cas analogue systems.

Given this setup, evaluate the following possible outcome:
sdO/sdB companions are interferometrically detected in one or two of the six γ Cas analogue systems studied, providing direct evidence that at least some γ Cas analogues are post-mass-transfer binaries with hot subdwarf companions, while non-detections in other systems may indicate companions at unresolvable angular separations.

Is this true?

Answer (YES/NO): NO